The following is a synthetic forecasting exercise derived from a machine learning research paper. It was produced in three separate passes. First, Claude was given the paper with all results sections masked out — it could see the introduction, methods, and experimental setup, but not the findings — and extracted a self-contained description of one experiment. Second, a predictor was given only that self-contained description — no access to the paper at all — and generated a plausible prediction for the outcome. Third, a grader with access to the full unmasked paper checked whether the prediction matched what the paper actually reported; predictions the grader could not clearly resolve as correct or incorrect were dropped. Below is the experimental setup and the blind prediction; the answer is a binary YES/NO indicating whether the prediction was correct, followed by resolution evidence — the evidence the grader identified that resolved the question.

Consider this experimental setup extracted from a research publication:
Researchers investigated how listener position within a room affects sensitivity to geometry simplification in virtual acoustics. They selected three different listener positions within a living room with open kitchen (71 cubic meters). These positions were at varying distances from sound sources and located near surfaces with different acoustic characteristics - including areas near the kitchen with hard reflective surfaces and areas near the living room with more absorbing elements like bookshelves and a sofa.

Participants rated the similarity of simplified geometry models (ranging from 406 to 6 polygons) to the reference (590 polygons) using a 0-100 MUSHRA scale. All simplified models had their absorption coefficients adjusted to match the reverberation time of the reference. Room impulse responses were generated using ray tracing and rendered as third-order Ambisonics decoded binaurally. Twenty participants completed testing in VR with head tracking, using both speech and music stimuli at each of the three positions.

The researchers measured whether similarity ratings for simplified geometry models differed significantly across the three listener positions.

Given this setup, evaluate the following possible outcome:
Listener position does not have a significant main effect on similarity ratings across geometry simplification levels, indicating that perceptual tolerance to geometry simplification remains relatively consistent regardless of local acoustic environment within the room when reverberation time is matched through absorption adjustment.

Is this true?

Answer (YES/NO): NO